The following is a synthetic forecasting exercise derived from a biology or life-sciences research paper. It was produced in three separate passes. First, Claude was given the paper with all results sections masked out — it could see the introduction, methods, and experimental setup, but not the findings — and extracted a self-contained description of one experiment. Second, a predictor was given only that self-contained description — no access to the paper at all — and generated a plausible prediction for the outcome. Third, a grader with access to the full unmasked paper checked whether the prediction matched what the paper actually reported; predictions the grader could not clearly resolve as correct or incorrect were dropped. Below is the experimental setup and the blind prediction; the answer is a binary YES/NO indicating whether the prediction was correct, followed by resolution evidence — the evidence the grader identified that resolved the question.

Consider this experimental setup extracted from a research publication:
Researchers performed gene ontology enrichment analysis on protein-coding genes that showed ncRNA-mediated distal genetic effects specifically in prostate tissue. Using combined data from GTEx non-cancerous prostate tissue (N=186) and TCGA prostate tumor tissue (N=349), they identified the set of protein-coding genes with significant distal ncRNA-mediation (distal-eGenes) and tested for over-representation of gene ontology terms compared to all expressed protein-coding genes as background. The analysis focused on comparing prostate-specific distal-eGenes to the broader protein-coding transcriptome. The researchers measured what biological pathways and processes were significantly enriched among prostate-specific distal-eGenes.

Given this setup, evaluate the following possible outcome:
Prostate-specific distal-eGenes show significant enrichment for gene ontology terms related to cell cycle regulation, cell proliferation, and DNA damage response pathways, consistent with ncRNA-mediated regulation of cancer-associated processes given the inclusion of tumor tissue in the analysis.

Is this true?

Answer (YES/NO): NO